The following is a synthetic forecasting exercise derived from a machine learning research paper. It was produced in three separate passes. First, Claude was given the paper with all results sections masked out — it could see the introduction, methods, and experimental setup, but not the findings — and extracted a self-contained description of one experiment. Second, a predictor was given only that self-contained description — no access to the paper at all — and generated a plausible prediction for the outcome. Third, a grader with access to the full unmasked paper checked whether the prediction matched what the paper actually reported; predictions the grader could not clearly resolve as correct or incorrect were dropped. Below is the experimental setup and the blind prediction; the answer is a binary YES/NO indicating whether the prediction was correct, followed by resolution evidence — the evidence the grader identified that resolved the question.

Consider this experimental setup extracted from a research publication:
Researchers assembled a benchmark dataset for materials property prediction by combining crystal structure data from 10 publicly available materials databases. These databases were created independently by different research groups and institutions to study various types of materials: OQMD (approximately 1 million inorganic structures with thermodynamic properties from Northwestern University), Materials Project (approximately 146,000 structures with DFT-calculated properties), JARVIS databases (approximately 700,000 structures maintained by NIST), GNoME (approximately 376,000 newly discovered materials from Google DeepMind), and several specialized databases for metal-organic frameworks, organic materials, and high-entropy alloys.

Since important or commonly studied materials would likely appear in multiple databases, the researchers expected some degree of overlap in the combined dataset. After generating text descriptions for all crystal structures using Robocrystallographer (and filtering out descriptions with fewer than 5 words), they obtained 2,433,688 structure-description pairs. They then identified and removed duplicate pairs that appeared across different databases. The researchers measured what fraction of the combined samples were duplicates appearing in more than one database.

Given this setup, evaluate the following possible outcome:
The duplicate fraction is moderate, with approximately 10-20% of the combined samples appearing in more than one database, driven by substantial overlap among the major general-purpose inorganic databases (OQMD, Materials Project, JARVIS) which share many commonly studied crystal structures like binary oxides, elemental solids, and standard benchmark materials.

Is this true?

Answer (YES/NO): YES